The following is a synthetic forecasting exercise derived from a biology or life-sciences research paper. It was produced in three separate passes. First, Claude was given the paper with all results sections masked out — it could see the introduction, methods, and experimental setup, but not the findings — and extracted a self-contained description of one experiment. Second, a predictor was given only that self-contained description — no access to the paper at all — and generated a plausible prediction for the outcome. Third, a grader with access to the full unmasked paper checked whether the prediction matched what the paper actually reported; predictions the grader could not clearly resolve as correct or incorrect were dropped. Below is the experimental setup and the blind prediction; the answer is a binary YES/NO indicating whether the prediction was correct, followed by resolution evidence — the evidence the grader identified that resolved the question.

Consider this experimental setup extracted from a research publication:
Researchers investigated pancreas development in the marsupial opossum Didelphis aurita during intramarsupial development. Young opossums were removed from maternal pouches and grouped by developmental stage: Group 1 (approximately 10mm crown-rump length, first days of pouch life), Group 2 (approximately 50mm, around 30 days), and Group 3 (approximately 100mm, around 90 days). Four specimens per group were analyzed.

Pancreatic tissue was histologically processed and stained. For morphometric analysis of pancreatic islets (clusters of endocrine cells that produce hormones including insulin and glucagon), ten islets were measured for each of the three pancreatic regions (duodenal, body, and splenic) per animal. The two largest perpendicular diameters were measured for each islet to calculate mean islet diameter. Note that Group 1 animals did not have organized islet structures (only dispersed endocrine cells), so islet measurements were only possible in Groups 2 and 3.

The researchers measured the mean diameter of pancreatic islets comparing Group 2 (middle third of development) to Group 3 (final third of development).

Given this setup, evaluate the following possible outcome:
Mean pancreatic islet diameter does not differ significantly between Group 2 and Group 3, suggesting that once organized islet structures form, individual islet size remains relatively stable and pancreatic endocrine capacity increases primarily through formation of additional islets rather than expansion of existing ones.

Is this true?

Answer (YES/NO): YES